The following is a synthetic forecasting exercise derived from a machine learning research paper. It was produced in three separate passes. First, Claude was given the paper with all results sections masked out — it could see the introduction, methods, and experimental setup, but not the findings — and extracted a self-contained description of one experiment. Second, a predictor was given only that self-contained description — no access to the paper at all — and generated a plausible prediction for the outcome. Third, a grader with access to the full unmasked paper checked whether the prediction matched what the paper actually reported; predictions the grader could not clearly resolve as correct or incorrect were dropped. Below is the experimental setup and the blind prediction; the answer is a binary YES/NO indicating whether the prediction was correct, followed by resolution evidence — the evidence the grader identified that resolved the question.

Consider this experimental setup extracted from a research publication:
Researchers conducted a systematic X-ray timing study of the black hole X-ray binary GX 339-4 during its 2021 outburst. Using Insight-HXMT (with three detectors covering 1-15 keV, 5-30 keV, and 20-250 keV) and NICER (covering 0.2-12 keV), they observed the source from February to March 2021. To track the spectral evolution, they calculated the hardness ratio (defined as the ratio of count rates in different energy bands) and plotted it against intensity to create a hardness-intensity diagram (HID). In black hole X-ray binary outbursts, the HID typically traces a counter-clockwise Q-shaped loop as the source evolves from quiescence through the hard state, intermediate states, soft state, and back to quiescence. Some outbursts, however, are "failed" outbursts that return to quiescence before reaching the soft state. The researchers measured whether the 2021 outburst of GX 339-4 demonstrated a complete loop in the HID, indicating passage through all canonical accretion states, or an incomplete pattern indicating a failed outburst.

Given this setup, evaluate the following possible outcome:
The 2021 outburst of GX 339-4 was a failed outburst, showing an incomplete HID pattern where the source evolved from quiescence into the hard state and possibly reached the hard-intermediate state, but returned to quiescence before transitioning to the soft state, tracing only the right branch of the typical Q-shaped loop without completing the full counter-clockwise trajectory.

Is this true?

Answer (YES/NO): NO